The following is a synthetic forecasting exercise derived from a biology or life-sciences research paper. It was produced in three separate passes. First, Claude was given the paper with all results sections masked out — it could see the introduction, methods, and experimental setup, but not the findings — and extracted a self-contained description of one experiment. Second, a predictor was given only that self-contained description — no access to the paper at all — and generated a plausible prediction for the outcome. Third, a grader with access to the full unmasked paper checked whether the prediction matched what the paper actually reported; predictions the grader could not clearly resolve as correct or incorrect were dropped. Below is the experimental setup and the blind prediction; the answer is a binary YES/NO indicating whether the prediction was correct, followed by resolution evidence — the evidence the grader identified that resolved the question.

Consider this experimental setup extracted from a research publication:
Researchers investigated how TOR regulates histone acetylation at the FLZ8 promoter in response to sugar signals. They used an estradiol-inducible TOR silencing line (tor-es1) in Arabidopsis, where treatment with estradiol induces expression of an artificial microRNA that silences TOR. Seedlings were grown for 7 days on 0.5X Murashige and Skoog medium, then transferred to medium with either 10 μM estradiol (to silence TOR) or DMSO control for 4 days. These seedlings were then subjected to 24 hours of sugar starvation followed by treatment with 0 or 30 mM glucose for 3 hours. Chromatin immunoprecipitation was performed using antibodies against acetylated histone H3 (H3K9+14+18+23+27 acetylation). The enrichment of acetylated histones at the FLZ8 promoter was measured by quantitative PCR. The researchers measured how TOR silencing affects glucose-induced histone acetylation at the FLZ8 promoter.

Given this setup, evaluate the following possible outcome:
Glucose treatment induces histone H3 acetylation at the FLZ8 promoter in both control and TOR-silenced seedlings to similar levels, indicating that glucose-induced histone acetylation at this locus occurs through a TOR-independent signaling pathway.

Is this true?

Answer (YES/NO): NO